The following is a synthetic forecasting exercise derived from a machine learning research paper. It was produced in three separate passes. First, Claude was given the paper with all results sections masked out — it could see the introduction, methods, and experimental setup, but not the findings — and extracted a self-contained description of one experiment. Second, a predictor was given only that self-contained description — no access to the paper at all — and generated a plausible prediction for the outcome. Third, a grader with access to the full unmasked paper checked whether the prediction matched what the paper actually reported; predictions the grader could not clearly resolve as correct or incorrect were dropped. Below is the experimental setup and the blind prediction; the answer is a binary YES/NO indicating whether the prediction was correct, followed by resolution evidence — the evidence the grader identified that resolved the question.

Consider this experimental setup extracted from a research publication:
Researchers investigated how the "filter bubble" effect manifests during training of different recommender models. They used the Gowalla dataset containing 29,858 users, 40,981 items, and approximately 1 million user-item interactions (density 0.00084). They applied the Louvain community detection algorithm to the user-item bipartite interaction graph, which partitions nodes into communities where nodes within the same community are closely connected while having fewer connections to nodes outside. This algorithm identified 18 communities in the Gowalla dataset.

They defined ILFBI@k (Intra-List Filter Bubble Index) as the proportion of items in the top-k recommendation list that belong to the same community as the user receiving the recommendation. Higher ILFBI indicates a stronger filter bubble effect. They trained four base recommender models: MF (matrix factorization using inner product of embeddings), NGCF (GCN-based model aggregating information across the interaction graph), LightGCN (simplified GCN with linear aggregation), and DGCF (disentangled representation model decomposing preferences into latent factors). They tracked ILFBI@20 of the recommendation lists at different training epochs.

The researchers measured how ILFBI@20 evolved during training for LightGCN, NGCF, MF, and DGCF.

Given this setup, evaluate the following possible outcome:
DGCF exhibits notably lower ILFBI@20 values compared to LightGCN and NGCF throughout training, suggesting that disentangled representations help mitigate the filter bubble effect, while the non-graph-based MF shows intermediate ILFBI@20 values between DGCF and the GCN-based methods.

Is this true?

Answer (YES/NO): NO